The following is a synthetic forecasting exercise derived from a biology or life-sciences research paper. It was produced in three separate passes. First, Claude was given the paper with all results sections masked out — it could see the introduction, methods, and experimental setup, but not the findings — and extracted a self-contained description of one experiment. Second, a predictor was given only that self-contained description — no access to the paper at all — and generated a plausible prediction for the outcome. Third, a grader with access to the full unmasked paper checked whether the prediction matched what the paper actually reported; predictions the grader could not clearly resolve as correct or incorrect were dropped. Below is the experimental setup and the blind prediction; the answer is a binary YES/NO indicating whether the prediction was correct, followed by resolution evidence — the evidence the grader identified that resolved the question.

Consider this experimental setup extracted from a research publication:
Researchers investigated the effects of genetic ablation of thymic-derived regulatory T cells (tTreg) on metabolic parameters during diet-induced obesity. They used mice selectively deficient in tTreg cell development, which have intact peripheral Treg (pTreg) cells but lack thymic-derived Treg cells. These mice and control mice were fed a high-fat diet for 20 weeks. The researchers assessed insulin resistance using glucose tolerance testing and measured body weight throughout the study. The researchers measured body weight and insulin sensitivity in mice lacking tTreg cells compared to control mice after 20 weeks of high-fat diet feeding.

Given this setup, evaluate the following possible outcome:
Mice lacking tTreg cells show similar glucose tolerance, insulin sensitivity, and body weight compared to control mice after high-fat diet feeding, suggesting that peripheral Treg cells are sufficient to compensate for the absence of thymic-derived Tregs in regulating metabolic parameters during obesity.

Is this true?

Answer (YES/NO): NO